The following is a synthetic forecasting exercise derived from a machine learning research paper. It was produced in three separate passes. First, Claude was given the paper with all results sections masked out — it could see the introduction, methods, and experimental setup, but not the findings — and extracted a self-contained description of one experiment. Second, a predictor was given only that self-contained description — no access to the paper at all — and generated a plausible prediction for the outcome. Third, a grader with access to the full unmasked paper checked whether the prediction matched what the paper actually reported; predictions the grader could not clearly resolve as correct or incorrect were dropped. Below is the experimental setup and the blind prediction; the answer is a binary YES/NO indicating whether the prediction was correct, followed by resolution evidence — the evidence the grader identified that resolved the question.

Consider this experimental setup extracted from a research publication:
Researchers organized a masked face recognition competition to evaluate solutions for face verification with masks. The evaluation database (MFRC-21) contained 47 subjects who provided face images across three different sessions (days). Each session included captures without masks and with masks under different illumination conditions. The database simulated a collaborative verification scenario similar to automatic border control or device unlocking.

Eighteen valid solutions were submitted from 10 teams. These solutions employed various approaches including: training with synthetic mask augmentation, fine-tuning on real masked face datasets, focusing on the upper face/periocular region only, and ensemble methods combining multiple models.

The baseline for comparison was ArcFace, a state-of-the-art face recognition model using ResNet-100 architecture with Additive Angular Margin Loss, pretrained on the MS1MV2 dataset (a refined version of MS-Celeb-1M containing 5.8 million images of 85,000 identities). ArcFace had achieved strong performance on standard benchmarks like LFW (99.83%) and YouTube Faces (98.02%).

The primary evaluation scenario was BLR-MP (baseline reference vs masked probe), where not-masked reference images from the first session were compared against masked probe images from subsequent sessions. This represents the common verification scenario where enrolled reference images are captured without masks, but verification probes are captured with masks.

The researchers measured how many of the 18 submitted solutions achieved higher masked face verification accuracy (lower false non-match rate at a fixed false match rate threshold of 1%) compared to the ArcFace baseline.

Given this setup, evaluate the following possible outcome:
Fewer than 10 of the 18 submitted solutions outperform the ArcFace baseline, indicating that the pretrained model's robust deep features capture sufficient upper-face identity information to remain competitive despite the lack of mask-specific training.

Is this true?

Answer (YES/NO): NO